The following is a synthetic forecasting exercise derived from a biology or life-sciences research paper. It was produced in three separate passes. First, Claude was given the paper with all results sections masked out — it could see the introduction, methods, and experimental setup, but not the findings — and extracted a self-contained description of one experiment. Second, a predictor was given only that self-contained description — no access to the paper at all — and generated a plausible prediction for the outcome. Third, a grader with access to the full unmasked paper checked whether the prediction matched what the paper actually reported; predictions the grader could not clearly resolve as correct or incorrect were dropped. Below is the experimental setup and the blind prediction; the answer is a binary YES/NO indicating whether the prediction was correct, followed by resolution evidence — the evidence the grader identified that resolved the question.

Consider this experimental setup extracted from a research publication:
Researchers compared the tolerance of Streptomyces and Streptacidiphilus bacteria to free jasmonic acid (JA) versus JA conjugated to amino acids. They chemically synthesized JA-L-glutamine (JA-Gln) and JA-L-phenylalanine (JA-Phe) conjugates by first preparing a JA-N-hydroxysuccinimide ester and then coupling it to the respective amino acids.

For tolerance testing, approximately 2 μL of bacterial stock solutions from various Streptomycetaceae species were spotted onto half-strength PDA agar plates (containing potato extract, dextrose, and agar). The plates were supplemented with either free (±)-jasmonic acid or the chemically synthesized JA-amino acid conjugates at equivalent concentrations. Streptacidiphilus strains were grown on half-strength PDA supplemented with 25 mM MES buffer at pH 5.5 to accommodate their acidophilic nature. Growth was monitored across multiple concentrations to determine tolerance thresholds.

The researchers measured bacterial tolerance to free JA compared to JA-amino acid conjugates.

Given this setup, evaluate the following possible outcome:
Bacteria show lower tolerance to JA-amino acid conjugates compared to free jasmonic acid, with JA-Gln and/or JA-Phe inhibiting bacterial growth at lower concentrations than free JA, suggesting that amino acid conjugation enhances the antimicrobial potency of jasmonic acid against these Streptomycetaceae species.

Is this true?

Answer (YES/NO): NO